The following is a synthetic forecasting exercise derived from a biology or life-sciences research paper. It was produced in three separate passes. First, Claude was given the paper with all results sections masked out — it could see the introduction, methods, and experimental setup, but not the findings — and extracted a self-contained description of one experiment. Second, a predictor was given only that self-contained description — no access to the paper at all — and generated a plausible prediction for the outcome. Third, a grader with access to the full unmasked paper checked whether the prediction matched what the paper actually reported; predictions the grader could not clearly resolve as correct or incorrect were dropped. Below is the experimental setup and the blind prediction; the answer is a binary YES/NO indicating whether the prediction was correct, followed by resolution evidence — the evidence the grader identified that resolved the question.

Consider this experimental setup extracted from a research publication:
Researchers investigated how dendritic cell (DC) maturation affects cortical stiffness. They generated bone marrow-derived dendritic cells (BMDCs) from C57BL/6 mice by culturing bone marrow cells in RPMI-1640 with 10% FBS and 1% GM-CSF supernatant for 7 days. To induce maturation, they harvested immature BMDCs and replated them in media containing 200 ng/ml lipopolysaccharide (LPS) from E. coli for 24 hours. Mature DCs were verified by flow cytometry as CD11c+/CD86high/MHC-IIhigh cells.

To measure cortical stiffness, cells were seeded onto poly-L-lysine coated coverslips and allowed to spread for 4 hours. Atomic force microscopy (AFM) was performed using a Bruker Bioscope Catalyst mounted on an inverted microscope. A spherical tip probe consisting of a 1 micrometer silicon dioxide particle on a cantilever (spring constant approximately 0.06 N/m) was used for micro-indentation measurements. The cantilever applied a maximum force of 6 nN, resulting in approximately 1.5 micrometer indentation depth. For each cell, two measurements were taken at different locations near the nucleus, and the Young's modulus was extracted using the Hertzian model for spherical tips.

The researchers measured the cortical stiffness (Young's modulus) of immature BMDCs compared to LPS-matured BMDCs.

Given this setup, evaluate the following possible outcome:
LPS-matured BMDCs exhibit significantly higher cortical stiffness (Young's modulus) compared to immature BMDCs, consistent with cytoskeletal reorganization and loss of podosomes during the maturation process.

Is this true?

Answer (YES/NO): YES